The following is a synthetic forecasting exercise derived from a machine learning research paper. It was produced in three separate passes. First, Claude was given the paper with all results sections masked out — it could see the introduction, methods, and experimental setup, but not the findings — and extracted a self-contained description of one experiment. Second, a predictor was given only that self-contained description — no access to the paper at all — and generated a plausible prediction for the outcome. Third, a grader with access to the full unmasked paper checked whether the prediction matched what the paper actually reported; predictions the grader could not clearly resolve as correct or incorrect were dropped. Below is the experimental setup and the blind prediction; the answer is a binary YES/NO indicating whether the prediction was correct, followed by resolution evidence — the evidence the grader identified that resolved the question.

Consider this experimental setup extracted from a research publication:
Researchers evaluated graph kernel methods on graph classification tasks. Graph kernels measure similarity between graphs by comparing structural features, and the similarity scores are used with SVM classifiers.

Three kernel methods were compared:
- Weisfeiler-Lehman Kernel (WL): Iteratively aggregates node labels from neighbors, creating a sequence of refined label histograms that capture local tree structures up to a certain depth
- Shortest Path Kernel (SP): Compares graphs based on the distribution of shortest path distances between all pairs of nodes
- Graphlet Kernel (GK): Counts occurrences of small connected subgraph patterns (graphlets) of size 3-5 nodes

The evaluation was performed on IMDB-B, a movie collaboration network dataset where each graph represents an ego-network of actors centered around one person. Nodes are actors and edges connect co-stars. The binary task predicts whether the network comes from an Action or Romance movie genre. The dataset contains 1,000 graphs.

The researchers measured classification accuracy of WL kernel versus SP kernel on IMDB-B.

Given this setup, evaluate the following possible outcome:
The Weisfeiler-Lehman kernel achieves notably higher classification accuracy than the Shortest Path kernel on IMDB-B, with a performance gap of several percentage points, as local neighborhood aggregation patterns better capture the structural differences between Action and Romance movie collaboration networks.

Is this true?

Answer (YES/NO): YES